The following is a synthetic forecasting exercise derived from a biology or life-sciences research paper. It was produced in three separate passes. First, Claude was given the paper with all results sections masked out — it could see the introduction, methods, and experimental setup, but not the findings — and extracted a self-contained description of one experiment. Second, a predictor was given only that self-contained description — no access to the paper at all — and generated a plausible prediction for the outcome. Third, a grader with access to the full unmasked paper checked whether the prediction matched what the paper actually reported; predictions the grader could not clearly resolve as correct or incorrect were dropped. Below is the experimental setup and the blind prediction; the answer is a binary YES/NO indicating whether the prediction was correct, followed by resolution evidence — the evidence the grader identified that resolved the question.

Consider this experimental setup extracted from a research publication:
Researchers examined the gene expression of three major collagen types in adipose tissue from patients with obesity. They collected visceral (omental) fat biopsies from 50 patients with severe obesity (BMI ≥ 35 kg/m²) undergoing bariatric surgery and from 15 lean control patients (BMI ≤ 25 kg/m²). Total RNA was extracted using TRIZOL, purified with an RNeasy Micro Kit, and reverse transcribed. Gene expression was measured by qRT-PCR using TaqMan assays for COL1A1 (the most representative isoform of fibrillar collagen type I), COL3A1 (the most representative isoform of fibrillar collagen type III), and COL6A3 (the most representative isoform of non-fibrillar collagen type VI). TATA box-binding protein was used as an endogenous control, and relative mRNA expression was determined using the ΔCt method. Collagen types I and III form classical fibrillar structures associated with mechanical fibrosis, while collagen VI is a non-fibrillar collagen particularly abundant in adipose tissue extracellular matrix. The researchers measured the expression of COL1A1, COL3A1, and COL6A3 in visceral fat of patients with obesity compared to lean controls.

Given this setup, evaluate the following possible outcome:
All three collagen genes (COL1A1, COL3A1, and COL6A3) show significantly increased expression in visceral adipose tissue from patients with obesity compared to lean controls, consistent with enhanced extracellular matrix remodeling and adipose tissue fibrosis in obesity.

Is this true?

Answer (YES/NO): NO